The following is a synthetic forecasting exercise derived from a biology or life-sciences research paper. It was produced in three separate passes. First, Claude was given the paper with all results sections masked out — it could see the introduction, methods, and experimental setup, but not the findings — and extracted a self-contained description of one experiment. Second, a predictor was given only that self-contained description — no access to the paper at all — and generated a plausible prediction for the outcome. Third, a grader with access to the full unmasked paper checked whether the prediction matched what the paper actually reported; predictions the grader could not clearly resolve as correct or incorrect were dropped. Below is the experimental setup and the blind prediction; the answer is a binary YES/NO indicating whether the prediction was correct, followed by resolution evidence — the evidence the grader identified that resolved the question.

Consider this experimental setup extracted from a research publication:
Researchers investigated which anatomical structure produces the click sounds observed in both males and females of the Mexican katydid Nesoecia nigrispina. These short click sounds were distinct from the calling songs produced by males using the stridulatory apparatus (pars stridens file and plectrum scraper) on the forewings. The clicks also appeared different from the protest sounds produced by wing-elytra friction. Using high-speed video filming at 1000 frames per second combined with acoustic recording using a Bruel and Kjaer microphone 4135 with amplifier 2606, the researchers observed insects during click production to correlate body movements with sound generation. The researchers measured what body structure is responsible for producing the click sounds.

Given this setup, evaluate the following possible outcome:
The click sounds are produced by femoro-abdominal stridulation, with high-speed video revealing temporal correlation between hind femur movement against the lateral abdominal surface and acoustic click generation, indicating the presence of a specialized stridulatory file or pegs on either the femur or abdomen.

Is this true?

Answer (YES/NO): NO